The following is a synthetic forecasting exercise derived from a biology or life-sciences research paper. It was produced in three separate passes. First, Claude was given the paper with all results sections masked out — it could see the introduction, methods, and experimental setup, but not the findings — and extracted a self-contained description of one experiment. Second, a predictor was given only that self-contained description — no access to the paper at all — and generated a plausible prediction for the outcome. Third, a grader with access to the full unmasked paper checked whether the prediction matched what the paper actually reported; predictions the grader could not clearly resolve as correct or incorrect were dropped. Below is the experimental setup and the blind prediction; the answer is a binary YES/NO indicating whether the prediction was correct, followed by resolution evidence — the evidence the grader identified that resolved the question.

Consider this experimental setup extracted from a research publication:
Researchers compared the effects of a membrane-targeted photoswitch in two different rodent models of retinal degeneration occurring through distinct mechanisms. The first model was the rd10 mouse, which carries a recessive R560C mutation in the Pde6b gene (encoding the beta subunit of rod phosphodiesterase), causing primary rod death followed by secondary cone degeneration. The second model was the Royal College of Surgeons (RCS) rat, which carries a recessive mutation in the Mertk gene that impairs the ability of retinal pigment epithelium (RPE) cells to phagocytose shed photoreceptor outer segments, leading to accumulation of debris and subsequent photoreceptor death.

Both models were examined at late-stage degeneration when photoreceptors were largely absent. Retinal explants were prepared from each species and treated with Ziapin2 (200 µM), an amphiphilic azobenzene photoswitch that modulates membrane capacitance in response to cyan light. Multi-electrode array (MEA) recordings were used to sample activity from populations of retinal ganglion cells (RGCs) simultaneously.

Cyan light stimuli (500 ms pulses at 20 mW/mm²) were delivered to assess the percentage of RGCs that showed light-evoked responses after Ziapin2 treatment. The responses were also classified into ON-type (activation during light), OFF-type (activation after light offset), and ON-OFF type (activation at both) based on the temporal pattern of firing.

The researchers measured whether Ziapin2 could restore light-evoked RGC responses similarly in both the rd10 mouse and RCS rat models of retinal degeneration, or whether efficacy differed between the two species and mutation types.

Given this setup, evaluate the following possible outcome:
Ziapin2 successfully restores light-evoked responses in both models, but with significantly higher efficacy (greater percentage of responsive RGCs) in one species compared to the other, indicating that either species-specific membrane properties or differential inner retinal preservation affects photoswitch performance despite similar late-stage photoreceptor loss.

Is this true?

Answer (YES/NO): NO